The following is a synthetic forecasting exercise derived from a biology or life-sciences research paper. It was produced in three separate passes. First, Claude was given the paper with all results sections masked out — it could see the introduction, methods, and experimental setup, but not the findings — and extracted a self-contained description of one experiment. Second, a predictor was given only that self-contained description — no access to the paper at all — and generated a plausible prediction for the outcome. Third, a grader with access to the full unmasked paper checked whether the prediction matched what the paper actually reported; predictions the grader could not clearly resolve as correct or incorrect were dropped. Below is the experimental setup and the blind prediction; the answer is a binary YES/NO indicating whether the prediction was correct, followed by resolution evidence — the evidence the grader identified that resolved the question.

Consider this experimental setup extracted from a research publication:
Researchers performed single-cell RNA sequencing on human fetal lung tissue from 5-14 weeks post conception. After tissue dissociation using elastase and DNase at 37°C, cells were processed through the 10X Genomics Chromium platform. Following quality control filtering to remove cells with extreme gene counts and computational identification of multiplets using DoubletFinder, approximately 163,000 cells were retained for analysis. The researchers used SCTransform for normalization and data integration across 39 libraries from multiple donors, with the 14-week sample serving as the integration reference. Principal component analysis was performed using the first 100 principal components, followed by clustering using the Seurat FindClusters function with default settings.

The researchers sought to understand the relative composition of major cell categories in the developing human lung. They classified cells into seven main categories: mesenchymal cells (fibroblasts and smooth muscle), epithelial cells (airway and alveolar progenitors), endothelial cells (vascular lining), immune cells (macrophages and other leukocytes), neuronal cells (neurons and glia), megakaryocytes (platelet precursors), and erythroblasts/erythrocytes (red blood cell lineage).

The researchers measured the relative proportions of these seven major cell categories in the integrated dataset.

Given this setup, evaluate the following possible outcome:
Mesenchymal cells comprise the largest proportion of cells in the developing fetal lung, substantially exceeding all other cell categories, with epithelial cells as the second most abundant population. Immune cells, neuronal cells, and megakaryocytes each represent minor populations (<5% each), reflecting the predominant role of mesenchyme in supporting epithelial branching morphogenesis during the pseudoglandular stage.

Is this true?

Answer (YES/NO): YES